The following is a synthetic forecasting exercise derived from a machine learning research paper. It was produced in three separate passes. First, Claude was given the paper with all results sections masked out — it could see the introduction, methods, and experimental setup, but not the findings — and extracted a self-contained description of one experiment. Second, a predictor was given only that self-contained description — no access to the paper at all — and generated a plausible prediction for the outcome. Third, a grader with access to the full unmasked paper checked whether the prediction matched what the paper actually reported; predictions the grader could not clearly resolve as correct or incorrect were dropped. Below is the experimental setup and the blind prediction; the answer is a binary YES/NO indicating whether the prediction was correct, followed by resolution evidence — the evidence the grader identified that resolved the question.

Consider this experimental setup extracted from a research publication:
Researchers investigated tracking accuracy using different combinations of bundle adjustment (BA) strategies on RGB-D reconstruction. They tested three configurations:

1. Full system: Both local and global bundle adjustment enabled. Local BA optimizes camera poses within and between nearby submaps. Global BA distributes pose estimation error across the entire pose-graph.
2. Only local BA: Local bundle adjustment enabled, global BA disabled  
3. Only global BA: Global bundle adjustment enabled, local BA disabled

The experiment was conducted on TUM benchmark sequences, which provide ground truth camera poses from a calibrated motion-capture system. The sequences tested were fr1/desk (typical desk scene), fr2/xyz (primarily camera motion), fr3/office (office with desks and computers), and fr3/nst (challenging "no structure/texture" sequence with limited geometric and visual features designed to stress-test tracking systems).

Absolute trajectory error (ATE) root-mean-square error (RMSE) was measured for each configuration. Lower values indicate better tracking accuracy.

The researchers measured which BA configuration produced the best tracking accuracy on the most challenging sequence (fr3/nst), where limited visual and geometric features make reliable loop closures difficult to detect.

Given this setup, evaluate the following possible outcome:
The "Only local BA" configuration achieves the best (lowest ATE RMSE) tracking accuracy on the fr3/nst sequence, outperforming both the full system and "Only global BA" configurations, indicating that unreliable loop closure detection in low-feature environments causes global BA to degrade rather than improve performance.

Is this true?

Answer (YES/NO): NO